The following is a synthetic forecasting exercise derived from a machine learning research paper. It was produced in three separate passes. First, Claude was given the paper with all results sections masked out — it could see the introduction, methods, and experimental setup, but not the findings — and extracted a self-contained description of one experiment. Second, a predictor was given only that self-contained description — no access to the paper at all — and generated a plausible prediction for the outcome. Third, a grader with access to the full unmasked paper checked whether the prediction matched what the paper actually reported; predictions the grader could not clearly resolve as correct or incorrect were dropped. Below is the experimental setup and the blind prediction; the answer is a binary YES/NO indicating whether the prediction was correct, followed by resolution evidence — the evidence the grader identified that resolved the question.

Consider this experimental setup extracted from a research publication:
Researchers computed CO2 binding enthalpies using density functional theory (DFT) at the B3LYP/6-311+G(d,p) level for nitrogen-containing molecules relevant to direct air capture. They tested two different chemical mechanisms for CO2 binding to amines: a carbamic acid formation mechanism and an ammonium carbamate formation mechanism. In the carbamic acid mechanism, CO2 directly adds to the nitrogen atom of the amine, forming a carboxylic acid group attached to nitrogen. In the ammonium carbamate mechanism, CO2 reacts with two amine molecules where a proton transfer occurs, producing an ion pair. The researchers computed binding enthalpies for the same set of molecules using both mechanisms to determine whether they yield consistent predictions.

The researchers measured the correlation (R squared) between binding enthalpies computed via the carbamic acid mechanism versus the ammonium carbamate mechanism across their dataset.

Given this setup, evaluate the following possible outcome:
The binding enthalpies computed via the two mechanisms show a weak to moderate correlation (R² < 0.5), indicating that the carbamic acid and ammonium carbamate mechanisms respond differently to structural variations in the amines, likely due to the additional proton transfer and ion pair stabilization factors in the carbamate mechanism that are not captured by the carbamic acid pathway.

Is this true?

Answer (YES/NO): NO